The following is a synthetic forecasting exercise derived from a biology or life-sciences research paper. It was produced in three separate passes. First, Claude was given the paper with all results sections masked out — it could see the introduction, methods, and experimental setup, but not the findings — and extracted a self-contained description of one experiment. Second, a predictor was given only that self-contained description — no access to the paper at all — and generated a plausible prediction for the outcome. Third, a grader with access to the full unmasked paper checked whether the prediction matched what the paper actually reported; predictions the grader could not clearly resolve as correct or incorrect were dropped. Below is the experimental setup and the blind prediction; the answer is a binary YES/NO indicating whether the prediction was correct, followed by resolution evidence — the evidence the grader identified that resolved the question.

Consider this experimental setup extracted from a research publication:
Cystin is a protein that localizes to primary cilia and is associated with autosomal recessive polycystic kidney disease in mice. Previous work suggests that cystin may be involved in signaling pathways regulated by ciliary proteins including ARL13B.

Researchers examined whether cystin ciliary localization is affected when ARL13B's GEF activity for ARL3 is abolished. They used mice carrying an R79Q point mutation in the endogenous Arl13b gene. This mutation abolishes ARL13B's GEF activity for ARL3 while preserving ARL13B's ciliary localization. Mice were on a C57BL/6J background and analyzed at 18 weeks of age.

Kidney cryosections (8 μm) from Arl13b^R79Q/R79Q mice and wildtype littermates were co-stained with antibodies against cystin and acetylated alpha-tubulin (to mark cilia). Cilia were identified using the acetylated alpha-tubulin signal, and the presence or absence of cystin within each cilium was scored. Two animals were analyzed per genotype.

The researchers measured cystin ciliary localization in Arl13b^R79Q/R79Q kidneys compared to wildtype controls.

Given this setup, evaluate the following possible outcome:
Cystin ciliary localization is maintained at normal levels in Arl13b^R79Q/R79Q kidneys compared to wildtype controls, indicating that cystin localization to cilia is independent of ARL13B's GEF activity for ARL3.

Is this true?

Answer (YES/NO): YES